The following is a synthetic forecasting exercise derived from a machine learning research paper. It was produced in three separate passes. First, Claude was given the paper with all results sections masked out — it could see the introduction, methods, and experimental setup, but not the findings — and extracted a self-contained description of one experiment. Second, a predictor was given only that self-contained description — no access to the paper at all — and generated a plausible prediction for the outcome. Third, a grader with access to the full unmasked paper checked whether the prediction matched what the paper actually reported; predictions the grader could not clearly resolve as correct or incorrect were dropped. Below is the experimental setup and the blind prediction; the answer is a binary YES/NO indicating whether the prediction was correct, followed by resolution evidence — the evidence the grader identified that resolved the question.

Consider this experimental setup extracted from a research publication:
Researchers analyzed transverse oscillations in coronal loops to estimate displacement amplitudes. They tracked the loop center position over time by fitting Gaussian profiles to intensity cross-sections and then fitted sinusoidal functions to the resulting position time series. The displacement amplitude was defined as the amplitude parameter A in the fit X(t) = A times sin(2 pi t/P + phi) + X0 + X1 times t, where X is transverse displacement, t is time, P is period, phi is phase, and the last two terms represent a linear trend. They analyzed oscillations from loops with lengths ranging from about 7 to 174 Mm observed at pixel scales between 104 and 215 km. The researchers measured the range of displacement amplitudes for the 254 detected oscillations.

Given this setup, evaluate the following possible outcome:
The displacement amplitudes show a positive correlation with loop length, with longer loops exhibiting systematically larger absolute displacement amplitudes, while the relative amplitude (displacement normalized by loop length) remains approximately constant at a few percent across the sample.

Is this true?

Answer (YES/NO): NO